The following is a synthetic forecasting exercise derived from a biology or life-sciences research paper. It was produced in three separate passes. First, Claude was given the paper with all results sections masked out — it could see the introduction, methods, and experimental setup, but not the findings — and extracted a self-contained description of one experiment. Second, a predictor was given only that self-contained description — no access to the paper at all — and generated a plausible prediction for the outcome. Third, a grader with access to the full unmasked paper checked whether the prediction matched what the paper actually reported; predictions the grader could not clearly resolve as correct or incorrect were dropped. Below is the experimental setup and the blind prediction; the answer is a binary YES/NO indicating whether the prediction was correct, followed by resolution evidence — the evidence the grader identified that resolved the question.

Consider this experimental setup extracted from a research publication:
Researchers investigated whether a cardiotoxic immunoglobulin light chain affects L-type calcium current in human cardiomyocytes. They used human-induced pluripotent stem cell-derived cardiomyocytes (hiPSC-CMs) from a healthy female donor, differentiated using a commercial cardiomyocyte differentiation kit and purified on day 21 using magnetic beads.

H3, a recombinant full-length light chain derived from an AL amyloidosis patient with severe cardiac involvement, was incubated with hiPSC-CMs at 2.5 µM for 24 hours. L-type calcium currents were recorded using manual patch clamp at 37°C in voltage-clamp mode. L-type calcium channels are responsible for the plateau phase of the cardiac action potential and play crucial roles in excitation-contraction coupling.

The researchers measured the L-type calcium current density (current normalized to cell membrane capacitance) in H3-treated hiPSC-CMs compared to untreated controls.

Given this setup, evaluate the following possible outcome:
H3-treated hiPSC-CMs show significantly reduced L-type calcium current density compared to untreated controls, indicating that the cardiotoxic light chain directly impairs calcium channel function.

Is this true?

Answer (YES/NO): NO